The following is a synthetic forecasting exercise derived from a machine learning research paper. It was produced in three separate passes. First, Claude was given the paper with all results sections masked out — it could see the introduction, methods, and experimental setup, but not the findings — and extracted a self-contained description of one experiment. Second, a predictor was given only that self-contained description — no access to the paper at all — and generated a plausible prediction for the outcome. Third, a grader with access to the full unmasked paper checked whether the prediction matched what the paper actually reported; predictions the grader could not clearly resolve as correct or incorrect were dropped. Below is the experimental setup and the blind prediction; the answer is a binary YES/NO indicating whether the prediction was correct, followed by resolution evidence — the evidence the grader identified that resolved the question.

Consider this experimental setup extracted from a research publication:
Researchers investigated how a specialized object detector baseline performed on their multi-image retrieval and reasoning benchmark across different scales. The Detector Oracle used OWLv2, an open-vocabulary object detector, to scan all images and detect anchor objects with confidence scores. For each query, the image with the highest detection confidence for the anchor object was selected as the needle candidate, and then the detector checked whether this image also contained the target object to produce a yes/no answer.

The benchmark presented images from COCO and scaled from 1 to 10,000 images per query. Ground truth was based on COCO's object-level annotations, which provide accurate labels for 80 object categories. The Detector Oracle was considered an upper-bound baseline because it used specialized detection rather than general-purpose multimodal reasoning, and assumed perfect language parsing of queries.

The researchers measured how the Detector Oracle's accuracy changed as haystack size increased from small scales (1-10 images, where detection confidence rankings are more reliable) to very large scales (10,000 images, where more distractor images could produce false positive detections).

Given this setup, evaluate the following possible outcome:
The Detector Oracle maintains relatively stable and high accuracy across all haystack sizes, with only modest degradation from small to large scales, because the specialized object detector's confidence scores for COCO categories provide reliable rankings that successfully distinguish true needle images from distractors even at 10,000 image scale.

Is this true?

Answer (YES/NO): NO